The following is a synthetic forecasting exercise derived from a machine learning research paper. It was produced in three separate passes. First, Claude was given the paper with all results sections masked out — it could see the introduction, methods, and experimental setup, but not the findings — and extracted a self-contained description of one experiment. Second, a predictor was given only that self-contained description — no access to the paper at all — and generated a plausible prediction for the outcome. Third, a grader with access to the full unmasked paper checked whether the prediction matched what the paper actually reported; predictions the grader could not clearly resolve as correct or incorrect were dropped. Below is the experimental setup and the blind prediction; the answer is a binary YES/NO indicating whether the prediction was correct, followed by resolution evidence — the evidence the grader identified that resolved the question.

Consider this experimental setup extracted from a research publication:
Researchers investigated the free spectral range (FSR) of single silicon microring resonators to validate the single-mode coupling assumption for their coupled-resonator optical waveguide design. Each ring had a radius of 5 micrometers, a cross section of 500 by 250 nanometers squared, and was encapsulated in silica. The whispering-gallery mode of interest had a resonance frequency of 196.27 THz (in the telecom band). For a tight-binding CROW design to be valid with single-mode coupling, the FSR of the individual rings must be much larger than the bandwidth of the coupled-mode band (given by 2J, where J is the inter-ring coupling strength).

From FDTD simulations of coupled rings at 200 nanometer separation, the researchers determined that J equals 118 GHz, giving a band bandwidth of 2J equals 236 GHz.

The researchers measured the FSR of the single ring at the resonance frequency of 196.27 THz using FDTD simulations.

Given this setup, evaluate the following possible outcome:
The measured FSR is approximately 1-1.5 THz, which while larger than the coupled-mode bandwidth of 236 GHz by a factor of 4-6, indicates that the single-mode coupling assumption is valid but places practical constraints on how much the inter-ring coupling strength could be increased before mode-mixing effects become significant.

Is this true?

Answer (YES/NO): NO